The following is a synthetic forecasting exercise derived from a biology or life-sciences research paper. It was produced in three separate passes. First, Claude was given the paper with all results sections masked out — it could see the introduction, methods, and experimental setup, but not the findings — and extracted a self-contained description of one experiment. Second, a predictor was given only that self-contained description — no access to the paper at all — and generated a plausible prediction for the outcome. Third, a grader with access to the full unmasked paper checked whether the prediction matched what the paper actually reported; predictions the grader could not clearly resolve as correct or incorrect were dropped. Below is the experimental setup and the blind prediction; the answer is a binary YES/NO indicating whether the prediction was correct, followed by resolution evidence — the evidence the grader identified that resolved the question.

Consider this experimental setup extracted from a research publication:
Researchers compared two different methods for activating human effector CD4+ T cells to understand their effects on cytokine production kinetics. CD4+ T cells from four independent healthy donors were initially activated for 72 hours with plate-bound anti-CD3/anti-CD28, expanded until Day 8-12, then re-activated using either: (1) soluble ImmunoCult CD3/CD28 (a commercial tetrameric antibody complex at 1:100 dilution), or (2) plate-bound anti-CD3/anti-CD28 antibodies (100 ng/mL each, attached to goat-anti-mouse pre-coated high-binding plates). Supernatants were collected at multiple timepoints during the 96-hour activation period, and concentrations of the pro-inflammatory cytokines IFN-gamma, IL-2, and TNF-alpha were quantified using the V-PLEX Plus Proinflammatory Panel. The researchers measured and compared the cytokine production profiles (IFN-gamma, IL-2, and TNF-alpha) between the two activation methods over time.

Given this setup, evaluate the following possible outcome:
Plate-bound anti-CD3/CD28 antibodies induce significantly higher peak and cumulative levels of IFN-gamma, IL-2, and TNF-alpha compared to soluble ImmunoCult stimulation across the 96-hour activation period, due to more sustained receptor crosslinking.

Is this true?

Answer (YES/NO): YES